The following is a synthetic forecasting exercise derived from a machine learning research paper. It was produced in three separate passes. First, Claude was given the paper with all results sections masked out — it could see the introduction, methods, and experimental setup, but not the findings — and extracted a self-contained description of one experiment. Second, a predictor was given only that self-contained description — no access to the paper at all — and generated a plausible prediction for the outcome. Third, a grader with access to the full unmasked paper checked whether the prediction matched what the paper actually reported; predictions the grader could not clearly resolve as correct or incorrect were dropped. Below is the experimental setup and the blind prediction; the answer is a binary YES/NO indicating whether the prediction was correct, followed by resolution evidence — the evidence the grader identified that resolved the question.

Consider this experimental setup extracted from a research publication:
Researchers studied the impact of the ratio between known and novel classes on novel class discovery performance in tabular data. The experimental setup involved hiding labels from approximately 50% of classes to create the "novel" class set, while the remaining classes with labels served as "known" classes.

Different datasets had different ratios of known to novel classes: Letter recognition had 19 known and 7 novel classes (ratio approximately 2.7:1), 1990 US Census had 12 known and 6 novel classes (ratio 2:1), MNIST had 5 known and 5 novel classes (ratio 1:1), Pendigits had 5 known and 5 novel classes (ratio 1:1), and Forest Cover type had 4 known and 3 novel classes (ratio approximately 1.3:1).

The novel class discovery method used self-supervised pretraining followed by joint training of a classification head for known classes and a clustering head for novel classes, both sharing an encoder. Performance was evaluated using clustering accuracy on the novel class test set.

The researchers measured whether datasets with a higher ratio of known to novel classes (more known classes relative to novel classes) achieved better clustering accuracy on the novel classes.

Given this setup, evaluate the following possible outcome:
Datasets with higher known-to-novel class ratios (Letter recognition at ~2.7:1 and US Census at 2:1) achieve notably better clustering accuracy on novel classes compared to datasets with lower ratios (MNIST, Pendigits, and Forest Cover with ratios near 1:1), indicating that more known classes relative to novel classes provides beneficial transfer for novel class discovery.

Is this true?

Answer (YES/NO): NO